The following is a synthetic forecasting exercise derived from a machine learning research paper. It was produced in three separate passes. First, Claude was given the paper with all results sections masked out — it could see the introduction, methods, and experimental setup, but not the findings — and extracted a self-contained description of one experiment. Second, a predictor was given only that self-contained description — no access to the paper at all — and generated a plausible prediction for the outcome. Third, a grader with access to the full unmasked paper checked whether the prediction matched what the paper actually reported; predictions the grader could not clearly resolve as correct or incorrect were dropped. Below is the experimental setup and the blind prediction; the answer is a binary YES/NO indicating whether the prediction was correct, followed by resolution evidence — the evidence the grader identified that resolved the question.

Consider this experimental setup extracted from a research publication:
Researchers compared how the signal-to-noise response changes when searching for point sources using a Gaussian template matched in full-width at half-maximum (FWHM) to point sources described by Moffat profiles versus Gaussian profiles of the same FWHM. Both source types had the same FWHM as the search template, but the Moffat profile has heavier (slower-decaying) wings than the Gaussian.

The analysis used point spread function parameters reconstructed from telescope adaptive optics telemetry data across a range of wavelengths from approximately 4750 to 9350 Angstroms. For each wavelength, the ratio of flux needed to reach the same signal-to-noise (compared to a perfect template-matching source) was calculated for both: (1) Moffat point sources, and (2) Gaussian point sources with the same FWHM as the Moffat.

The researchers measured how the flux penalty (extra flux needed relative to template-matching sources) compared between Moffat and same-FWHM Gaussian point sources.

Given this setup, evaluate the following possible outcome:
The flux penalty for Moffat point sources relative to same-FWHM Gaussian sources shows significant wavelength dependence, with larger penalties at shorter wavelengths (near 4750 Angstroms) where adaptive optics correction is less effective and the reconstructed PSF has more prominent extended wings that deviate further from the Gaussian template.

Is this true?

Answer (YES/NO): NO